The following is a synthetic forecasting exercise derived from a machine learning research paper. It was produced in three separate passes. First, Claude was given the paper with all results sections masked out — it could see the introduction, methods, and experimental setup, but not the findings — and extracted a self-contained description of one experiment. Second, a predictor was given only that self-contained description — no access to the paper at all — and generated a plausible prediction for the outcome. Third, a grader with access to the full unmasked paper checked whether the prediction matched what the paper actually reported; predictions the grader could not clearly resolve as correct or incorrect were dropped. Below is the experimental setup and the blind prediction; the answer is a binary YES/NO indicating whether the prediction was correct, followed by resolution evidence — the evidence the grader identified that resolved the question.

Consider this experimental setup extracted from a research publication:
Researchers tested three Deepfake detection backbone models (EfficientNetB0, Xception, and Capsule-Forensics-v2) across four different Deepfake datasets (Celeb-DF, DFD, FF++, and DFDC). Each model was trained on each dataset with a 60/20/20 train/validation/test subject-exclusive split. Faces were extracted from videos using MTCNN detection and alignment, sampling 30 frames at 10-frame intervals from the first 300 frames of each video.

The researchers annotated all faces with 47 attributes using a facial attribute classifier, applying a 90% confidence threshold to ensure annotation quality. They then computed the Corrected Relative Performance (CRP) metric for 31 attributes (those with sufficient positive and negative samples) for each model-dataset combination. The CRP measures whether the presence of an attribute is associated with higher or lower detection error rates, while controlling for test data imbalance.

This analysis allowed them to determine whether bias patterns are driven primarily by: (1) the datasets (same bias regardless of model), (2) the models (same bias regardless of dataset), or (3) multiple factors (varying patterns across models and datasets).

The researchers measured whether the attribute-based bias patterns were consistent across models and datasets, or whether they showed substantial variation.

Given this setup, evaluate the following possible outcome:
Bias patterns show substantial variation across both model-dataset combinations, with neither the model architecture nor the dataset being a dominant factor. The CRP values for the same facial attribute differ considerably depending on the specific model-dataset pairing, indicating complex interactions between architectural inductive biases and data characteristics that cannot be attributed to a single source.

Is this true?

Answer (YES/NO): YES